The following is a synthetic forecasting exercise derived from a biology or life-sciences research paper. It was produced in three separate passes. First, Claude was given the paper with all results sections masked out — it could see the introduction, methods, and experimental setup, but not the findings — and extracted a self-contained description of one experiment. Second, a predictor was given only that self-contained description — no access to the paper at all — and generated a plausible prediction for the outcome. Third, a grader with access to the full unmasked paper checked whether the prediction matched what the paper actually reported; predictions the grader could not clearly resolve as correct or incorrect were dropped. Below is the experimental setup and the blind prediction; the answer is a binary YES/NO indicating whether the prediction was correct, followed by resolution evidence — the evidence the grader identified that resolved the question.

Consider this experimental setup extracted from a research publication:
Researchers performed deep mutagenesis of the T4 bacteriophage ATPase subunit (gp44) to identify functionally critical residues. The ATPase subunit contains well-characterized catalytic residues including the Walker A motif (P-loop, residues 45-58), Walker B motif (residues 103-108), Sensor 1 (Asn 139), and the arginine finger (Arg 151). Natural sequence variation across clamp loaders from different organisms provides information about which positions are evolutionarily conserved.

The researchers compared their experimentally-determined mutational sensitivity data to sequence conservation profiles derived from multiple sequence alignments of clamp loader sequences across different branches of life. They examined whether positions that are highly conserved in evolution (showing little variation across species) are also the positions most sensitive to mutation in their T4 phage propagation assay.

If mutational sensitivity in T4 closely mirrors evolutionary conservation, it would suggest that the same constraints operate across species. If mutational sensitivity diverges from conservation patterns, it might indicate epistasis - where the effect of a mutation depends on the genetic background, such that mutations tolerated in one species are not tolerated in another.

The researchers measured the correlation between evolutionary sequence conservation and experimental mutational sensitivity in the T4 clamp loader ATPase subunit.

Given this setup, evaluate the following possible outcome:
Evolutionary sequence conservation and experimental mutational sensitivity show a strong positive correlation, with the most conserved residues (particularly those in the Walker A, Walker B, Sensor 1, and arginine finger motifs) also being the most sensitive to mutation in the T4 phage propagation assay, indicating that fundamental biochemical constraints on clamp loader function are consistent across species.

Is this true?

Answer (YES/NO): NO